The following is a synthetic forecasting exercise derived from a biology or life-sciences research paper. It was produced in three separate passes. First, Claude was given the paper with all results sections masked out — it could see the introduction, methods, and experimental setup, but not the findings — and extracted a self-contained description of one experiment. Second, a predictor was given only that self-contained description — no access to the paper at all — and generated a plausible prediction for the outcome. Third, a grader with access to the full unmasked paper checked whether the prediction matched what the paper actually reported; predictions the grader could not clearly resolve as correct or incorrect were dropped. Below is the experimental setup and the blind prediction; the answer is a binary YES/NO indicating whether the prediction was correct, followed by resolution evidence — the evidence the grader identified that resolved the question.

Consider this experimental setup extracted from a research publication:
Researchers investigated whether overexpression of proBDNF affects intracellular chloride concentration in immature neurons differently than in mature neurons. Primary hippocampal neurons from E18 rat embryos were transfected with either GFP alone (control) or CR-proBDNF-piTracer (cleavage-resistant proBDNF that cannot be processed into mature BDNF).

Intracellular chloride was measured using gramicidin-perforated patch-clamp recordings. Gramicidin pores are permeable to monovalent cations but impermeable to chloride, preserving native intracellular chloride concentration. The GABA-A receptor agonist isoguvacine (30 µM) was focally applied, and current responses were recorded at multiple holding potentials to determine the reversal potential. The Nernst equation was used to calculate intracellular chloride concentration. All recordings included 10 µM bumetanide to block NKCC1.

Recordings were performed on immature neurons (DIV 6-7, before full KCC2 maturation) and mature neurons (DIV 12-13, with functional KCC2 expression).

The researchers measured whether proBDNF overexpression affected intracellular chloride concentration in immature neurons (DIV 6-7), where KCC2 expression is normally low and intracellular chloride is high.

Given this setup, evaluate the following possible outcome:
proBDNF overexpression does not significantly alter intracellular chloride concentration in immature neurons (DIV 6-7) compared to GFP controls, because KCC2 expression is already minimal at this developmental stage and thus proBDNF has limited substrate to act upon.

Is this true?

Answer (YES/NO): NO